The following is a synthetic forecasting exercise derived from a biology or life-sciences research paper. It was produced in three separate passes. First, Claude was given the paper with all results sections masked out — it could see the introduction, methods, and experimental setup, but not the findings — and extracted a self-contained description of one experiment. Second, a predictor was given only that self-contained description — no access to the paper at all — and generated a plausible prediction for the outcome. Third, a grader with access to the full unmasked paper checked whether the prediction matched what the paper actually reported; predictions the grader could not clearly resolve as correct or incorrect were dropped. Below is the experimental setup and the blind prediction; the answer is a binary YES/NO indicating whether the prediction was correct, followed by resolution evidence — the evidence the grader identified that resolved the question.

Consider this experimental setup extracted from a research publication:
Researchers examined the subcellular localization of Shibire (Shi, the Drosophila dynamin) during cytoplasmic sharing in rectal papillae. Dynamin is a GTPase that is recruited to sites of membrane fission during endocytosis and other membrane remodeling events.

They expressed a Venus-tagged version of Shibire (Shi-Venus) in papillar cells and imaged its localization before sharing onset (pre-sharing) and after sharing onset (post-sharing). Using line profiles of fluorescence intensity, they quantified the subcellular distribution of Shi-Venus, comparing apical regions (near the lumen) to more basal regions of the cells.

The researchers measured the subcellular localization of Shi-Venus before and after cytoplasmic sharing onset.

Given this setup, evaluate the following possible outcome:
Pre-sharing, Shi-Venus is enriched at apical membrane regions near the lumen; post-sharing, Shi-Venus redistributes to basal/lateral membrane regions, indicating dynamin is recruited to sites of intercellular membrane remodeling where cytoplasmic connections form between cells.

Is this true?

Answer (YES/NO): NO